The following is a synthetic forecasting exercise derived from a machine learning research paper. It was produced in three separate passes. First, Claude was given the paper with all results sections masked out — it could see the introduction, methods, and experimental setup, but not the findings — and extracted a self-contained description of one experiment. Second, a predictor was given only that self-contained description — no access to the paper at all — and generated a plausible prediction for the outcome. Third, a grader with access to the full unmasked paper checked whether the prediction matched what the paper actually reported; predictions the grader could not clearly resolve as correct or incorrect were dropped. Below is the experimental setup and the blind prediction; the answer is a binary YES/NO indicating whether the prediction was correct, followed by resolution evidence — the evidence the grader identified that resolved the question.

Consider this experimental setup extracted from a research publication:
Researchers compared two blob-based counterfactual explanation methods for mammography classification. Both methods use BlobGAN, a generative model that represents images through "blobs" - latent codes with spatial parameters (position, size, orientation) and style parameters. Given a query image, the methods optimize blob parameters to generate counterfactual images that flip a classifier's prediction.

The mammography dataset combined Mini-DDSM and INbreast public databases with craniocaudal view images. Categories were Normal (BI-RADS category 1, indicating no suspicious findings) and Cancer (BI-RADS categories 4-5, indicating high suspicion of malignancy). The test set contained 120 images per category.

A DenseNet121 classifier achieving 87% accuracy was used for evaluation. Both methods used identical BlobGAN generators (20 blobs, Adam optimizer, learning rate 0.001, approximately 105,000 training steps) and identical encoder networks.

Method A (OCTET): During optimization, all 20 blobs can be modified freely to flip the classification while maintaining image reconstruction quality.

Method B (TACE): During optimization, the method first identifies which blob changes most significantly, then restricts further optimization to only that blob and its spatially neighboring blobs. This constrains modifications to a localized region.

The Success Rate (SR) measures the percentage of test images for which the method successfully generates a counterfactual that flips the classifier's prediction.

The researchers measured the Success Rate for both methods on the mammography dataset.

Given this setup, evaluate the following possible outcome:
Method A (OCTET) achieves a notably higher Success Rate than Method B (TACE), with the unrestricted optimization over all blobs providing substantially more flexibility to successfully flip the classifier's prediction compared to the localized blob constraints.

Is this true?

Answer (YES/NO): YES